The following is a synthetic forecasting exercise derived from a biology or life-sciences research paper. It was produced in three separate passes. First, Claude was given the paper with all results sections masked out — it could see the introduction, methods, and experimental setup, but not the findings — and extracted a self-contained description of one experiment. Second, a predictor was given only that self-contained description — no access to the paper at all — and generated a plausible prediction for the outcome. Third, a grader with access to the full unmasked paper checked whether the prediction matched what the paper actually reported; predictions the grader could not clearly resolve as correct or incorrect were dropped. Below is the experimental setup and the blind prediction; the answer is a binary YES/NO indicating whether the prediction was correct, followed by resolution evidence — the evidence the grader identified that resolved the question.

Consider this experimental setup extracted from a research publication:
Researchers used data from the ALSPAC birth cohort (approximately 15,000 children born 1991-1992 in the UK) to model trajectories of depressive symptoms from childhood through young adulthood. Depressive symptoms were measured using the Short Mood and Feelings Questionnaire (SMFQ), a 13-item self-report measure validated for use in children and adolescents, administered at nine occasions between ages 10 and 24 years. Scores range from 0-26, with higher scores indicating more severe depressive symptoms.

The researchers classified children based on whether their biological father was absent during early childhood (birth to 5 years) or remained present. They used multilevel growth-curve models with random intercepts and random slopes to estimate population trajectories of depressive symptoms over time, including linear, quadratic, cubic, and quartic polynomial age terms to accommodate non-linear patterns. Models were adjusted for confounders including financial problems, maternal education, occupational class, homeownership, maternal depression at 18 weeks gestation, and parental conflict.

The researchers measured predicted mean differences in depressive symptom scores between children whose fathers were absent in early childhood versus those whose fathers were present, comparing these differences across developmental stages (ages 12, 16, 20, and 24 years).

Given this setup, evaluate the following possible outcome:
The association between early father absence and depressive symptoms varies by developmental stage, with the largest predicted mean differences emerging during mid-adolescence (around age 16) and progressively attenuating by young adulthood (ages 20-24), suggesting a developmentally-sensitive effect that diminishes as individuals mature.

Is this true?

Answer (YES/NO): NO